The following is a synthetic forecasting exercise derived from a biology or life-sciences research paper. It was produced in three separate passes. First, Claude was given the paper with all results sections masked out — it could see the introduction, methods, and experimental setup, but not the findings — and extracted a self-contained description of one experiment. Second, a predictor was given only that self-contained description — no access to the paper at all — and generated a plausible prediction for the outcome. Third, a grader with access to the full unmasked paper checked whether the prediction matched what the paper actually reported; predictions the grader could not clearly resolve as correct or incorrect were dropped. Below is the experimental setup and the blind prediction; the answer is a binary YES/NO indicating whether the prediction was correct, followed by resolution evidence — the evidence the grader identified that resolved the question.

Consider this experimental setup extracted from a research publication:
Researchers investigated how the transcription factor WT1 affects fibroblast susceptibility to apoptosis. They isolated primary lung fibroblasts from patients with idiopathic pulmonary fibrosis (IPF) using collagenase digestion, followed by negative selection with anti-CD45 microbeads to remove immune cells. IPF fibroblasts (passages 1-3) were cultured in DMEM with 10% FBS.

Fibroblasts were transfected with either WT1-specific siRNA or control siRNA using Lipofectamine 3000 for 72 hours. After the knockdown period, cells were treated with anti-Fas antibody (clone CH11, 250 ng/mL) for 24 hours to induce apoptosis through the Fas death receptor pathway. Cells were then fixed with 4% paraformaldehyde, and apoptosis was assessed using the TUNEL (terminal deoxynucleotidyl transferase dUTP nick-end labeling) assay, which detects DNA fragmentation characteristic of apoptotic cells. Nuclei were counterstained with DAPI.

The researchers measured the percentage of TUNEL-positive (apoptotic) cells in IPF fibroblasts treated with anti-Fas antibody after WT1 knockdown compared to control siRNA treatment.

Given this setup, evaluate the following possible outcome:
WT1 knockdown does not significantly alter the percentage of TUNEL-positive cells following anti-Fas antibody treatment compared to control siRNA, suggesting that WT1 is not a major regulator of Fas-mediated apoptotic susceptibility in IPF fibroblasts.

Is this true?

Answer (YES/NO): NO